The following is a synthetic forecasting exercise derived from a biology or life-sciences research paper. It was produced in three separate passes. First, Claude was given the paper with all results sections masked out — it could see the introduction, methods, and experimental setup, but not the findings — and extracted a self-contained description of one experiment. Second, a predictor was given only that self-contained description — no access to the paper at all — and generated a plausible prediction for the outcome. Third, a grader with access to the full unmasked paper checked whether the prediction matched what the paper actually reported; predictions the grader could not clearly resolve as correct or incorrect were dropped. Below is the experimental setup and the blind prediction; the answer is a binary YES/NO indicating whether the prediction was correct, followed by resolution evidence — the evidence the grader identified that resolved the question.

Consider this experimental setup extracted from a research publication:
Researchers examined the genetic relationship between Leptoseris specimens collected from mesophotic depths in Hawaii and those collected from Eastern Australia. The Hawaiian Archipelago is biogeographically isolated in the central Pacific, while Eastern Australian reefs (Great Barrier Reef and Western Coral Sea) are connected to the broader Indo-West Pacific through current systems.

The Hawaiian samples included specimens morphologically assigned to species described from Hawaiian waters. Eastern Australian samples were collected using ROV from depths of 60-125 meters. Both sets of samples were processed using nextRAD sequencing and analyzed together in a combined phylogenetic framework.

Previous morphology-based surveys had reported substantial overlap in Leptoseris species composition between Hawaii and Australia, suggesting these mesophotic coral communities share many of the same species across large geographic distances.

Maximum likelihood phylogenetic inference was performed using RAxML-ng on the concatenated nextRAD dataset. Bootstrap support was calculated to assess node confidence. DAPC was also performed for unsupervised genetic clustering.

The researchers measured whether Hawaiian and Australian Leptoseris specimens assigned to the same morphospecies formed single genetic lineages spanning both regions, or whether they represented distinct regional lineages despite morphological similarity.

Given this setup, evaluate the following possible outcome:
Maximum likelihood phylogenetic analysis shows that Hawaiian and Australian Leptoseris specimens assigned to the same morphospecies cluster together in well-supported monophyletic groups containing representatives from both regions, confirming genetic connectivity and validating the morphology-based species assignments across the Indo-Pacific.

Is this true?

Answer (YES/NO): NO